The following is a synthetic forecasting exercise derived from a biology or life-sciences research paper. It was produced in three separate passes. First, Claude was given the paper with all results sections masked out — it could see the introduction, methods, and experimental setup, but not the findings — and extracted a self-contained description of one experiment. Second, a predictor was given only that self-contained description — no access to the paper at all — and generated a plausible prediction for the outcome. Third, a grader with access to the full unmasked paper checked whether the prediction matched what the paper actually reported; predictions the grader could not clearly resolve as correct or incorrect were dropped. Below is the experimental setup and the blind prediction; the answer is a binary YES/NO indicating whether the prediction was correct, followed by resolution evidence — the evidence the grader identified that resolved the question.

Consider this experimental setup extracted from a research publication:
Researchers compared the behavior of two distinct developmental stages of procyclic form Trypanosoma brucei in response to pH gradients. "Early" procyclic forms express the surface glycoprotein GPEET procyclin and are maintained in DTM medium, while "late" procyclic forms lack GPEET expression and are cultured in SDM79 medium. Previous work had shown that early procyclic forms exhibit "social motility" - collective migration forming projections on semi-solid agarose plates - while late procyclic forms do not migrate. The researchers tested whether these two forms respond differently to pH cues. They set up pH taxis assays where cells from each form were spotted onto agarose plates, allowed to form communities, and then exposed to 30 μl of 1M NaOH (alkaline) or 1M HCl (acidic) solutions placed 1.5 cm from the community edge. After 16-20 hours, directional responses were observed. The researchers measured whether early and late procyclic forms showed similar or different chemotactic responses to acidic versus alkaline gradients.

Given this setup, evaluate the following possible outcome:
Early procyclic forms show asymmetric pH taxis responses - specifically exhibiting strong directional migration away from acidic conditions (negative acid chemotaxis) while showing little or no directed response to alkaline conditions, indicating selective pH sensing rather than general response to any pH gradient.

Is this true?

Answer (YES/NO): NO